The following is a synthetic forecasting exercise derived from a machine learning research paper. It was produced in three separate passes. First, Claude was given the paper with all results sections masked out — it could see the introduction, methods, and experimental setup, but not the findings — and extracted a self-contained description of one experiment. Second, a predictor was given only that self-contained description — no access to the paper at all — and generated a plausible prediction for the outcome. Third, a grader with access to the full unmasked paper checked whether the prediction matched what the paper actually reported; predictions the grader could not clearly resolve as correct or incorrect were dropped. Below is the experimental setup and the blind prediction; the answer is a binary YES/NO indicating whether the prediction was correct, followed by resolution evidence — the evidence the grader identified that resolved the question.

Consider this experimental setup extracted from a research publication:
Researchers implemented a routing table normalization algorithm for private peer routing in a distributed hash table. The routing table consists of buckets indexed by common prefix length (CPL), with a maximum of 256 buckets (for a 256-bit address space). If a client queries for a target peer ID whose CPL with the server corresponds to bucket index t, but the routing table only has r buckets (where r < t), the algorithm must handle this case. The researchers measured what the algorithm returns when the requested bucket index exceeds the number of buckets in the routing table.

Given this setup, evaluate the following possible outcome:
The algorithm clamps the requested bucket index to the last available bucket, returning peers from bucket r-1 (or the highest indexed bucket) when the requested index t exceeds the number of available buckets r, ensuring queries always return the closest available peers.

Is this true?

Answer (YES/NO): YES